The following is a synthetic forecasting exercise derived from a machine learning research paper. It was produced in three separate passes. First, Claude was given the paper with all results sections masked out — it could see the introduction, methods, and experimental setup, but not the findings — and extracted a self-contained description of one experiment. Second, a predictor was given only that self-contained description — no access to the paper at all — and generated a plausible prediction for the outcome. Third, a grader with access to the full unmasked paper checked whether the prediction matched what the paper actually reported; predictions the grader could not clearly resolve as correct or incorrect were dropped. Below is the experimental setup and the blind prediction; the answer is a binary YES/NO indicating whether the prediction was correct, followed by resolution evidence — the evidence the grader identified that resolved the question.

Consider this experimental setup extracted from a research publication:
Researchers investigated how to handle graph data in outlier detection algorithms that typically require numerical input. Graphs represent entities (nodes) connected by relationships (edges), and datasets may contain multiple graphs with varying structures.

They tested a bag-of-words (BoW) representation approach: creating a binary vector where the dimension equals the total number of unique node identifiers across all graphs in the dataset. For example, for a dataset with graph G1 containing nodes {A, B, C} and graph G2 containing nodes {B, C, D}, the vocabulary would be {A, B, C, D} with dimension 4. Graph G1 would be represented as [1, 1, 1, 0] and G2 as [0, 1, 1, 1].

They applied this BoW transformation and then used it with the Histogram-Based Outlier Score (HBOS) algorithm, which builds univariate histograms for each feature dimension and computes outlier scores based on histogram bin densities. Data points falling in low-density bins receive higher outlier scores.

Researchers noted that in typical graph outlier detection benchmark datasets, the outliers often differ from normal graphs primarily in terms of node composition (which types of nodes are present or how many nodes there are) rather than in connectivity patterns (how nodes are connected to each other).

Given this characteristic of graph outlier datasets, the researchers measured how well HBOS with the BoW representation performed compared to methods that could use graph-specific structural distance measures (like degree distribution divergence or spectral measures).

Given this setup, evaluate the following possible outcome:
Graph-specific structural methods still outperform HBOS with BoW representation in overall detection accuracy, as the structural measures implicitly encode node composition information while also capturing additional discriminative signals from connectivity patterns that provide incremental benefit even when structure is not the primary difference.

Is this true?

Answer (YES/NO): YES